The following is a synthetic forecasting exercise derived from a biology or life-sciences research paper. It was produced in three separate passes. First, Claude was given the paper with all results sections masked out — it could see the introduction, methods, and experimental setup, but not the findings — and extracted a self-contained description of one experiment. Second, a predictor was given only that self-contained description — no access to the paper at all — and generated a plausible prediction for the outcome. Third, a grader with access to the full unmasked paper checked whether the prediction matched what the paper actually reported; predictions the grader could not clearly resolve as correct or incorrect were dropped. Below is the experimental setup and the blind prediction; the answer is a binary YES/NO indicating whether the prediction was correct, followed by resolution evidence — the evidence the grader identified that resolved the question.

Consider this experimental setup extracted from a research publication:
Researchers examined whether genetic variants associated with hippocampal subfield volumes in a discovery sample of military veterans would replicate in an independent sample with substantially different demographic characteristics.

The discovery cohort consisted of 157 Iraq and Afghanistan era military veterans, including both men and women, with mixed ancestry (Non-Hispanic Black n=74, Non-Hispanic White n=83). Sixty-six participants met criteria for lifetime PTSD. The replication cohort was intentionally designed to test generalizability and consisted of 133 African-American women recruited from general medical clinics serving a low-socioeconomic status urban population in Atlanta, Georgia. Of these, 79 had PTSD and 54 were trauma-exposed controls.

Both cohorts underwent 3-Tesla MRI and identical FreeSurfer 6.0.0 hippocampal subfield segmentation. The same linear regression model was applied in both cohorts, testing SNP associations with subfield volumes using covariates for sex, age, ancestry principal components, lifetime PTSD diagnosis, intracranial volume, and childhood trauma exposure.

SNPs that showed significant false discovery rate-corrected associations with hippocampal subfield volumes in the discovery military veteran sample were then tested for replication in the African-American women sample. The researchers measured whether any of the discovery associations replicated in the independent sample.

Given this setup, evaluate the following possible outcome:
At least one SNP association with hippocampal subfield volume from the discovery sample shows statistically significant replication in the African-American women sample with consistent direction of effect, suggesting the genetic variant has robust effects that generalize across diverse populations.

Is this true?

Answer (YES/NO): YES